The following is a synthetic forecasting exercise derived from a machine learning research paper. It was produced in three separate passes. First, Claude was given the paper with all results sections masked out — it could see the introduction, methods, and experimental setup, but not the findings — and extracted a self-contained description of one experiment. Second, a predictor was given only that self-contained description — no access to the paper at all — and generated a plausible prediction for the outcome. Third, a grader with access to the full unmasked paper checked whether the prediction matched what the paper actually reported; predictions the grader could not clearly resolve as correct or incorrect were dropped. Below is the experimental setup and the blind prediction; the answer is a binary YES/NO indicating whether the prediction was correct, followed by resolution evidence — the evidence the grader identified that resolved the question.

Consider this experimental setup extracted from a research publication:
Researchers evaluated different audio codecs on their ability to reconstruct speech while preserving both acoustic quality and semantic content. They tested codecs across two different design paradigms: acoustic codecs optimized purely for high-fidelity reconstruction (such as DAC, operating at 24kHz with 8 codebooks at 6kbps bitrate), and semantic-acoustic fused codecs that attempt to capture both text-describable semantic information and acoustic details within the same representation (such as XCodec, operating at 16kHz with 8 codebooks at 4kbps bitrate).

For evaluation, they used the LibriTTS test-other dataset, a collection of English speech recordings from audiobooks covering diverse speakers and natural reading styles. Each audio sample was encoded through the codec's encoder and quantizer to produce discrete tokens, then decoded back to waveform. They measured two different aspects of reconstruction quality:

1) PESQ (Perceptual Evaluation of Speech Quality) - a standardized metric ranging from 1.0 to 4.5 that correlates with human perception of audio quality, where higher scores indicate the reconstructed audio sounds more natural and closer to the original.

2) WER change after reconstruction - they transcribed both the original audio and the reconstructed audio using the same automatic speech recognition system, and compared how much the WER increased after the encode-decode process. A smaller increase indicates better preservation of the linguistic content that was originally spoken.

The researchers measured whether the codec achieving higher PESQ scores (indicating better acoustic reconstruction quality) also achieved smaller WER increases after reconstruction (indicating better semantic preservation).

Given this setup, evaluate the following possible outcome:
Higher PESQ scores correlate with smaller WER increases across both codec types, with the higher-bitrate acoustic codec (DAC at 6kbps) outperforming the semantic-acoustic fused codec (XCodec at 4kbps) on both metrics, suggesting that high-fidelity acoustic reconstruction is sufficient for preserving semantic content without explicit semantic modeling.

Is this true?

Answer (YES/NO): NO